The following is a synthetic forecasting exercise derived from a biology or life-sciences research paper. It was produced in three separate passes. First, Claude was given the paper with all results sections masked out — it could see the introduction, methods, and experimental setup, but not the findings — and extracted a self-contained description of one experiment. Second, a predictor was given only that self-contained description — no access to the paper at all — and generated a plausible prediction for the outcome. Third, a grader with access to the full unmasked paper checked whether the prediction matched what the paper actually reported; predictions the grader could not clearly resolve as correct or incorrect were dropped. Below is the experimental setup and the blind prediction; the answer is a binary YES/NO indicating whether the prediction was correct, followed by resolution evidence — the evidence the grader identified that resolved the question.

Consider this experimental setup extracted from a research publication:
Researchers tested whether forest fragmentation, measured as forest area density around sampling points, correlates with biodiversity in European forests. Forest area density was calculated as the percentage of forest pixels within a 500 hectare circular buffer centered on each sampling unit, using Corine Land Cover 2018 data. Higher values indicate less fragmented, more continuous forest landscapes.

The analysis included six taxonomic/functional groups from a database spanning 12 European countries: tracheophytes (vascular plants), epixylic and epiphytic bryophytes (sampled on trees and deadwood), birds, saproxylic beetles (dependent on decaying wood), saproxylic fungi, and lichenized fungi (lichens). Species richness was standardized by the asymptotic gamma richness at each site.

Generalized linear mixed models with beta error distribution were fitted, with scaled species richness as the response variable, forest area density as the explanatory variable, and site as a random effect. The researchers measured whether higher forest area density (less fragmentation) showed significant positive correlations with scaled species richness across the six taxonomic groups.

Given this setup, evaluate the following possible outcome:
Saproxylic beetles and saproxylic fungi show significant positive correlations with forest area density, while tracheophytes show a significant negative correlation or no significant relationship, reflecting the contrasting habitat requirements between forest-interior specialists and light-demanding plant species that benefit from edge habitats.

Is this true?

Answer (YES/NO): NO